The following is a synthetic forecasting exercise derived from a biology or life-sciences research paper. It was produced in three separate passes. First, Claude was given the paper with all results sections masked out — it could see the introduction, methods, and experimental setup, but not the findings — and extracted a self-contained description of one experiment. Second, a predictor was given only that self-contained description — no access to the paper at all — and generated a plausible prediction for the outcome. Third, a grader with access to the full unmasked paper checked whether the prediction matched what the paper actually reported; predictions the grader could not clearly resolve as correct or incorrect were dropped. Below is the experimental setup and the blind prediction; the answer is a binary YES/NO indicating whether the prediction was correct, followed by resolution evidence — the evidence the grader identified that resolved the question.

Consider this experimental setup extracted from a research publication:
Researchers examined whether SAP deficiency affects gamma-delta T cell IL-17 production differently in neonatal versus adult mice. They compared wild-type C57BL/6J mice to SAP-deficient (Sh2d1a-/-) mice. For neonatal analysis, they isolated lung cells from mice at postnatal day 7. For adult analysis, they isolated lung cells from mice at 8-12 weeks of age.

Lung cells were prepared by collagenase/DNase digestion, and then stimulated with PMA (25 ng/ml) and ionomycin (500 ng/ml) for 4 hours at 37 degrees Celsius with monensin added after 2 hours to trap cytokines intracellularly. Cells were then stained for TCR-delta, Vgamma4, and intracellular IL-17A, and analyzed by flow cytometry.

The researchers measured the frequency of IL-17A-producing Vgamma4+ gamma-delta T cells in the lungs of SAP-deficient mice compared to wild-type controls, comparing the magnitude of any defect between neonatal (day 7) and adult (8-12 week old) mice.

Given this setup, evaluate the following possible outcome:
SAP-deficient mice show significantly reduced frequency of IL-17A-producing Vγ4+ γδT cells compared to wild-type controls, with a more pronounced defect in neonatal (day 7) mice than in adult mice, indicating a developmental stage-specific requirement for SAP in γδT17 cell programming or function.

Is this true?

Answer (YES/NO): YES